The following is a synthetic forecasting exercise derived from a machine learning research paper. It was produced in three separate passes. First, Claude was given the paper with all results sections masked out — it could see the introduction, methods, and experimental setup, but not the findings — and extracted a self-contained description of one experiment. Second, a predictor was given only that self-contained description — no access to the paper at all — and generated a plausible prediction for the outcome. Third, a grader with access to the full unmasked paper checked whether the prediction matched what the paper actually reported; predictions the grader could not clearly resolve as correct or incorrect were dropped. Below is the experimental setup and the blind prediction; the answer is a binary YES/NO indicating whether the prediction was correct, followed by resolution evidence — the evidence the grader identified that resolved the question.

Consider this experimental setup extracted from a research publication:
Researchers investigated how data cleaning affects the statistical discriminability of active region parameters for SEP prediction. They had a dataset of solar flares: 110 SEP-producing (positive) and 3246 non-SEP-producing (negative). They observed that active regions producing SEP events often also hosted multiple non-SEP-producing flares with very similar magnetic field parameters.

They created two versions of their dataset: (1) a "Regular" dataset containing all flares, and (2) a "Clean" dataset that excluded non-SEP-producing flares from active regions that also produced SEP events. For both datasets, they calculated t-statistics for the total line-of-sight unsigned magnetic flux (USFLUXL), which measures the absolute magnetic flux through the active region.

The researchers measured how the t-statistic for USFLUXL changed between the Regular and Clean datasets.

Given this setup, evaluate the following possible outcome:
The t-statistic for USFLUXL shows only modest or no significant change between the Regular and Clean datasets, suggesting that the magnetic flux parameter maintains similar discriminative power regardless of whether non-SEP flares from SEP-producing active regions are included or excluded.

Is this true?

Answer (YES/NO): NO